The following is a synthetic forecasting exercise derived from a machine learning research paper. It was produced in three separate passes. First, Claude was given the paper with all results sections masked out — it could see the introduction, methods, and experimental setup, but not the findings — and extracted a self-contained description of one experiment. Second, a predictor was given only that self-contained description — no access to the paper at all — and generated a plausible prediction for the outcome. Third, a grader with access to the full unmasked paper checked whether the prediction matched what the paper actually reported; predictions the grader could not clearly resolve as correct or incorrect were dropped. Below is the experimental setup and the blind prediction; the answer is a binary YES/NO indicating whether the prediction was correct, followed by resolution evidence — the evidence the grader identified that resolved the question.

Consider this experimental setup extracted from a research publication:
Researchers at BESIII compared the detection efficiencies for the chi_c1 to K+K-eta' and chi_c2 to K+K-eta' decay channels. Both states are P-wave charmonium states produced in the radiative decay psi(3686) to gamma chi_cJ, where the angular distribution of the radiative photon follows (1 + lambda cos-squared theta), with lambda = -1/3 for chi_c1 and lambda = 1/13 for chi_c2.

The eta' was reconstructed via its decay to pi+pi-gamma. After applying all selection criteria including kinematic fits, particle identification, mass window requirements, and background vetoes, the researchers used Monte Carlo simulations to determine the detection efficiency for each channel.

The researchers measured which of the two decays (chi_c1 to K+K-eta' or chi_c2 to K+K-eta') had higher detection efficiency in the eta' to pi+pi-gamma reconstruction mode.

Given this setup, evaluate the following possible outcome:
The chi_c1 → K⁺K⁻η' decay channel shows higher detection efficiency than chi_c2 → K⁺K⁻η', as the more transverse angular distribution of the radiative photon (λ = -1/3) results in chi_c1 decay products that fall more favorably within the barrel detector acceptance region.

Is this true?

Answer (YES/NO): NO